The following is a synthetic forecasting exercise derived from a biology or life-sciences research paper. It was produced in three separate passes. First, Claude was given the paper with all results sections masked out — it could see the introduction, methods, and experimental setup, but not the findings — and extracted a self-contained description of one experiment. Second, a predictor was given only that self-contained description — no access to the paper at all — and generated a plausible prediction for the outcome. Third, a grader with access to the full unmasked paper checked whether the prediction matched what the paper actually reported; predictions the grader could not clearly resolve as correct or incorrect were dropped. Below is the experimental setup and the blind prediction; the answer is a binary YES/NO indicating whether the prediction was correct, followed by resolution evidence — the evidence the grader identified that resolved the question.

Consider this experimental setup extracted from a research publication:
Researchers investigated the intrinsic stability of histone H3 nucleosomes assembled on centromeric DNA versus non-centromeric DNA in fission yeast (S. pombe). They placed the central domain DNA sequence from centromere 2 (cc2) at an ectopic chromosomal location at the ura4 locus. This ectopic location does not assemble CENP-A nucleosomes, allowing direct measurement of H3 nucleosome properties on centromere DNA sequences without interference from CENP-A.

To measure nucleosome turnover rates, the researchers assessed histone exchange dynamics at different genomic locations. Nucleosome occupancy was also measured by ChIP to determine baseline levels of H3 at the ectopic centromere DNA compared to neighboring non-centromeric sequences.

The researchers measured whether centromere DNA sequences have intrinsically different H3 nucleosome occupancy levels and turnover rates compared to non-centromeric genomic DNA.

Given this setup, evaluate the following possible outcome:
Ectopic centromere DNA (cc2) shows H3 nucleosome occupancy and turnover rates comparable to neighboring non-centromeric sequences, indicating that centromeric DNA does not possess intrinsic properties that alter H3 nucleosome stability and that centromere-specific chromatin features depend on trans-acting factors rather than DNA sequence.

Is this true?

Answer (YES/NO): NO